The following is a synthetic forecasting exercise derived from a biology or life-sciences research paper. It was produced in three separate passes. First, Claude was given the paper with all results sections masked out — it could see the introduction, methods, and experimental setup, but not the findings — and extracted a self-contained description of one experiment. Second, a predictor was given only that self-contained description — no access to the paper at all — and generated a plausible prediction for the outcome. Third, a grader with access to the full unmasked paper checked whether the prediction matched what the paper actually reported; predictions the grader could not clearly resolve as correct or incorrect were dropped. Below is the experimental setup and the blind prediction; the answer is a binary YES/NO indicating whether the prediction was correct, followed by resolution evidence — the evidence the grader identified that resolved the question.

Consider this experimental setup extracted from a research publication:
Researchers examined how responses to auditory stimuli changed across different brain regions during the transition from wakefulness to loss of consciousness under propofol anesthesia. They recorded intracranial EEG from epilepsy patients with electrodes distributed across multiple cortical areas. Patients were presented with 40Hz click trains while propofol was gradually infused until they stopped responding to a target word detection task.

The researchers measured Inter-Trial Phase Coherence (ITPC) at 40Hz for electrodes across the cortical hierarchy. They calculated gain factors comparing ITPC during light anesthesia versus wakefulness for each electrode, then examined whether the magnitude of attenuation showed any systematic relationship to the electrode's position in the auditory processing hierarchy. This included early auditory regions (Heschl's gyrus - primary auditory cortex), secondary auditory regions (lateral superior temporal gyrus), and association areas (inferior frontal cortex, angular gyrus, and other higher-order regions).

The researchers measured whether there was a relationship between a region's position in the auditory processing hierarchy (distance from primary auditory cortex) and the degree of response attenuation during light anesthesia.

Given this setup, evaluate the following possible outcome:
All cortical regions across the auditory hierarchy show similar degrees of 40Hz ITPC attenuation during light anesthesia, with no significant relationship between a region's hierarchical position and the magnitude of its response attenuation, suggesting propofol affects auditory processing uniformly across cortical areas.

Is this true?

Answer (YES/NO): NO